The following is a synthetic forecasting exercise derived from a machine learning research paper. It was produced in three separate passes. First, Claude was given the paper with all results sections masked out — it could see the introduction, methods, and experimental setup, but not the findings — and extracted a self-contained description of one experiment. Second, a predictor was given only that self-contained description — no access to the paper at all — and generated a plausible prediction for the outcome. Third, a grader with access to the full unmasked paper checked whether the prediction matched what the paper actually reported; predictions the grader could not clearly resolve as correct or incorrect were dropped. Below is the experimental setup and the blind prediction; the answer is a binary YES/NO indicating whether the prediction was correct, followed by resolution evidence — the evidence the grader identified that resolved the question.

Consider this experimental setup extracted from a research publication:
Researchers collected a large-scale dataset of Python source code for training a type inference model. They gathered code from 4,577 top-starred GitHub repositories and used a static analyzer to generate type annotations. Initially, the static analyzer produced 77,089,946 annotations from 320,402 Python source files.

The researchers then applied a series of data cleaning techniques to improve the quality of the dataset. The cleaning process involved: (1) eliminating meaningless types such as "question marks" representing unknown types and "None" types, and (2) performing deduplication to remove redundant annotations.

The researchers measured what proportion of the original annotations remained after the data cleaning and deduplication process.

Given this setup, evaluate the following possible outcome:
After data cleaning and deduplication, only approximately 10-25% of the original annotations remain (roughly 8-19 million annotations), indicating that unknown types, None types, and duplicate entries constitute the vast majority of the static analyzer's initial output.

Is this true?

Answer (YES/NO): NO